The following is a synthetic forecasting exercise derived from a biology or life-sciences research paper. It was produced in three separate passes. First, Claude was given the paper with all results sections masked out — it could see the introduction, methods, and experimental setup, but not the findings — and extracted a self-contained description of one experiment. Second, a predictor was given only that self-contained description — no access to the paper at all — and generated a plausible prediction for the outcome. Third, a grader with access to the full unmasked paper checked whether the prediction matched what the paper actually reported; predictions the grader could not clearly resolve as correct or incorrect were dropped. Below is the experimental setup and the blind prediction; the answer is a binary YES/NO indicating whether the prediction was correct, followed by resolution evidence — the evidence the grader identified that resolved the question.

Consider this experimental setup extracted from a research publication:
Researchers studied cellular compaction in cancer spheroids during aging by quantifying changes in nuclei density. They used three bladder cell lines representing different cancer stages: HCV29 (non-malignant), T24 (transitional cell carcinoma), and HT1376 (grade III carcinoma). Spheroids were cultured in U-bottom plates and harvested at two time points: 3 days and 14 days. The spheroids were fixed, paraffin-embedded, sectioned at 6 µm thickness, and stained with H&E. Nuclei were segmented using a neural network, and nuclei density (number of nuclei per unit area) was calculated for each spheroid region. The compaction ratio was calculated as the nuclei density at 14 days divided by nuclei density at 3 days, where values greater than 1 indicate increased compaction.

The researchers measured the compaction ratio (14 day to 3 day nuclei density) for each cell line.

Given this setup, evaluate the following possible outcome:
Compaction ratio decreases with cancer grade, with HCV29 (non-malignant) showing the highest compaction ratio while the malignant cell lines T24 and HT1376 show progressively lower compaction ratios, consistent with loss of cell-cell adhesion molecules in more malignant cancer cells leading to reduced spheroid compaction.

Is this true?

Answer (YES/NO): NO